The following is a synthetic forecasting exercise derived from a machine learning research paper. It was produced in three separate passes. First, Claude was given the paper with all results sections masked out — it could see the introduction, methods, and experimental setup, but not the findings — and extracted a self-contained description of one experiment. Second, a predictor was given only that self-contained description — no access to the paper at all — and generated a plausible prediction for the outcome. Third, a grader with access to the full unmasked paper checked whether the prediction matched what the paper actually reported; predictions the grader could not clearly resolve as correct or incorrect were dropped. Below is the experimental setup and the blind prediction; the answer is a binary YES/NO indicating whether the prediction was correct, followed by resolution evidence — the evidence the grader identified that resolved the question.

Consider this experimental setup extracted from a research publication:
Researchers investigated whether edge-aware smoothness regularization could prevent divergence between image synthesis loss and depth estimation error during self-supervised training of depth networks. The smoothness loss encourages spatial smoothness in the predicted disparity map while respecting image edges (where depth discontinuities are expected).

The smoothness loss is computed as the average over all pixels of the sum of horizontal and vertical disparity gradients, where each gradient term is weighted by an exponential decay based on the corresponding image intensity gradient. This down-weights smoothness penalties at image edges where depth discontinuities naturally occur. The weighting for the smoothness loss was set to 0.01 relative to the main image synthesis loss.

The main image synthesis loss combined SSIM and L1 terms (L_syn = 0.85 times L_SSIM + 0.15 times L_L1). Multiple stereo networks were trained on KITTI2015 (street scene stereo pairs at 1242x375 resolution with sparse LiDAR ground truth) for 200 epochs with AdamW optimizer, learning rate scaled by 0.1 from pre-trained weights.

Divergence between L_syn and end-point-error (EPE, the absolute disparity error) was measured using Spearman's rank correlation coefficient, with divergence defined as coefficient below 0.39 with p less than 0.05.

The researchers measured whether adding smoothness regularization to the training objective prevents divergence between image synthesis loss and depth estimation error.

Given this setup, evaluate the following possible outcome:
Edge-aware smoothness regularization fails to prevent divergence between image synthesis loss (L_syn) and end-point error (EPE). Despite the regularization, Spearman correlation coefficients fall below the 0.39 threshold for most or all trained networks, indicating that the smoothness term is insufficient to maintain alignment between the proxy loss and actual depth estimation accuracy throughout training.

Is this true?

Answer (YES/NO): YES